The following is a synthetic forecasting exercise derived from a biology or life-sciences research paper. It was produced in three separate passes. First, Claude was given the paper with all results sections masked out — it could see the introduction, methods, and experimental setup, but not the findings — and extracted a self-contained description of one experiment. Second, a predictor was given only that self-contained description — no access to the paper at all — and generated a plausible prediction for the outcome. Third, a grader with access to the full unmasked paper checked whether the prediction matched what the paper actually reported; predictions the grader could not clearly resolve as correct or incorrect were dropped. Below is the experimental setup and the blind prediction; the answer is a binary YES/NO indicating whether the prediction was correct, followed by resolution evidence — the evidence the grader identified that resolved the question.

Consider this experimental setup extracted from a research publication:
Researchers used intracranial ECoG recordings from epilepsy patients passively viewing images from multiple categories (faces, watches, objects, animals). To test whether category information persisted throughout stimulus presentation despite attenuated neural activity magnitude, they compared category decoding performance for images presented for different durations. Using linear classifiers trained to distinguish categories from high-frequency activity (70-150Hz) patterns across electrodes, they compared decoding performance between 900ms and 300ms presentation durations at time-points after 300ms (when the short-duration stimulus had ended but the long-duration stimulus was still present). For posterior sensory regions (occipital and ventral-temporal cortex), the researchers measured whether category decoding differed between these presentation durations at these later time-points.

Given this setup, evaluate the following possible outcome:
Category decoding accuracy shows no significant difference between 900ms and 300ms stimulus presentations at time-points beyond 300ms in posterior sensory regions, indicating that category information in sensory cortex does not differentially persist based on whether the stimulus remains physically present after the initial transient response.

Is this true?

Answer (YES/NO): NO